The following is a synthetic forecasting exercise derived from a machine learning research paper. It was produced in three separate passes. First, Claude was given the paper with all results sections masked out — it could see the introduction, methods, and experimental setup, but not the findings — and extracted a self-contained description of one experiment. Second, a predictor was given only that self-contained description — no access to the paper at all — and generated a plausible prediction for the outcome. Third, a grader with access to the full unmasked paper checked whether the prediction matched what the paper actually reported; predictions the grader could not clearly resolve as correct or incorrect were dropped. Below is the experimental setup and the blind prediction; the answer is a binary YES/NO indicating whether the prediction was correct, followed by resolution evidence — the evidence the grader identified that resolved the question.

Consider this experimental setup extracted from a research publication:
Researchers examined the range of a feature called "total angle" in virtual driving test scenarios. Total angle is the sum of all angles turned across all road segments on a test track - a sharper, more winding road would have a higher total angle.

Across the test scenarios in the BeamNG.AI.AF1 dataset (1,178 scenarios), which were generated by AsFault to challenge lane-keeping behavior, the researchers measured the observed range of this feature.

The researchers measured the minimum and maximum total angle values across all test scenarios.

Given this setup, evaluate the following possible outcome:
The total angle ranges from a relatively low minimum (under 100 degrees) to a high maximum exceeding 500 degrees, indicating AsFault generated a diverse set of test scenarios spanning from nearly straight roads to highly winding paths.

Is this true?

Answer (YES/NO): NO